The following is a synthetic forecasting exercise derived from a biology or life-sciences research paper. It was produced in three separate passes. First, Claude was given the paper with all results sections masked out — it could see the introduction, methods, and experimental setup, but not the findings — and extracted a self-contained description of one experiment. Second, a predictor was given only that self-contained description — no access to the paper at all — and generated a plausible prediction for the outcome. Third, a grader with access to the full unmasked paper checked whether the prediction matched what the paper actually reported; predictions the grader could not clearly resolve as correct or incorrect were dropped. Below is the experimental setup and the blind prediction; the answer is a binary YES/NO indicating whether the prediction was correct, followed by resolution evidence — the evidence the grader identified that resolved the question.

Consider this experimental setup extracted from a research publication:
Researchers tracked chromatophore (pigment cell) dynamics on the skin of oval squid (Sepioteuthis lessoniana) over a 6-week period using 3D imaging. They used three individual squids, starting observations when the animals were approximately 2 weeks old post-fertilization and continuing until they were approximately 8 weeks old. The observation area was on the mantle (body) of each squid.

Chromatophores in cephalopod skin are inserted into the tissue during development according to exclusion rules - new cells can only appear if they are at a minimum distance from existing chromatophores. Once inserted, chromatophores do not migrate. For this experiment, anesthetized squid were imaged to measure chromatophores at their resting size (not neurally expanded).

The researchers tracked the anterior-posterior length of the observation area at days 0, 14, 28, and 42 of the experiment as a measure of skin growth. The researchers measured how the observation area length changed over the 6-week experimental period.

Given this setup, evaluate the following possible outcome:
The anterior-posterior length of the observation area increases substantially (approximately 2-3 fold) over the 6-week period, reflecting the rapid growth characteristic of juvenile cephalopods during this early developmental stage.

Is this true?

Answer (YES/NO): YES